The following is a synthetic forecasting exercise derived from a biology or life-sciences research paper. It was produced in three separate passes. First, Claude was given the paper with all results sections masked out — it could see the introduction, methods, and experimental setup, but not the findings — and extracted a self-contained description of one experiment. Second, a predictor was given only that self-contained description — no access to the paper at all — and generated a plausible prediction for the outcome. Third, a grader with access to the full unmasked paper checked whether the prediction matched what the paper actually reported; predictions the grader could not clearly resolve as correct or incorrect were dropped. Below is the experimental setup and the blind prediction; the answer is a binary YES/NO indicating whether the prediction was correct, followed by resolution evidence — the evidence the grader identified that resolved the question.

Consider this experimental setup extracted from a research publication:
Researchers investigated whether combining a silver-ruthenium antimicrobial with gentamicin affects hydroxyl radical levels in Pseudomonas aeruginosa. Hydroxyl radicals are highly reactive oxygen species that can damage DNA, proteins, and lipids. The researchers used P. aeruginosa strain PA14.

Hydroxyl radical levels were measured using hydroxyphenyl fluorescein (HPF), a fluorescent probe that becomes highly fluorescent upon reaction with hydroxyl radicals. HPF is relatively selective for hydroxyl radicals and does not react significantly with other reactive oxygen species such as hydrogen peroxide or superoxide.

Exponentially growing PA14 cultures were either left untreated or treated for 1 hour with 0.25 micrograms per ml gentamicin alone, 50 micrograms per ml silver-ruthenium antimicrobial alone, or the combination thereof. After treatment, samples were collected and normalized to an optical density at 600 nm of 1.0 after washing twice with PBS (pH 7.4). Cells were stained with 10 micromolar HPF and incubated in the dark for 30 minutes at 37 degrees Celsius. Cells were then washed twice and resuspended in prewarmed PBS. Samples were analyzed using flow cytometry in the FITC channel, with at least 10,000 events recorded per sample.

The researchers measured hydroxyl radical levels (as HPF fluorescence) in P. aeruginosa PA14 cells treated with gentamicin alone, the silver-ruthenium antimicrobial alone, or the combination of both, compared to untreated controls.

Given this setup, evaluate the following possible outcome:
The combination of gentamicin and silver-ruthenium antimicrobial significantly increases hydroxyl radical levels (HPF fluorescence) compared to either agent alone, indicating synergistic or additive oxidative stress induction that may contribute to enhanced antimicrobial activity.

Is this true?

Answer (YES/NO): YES